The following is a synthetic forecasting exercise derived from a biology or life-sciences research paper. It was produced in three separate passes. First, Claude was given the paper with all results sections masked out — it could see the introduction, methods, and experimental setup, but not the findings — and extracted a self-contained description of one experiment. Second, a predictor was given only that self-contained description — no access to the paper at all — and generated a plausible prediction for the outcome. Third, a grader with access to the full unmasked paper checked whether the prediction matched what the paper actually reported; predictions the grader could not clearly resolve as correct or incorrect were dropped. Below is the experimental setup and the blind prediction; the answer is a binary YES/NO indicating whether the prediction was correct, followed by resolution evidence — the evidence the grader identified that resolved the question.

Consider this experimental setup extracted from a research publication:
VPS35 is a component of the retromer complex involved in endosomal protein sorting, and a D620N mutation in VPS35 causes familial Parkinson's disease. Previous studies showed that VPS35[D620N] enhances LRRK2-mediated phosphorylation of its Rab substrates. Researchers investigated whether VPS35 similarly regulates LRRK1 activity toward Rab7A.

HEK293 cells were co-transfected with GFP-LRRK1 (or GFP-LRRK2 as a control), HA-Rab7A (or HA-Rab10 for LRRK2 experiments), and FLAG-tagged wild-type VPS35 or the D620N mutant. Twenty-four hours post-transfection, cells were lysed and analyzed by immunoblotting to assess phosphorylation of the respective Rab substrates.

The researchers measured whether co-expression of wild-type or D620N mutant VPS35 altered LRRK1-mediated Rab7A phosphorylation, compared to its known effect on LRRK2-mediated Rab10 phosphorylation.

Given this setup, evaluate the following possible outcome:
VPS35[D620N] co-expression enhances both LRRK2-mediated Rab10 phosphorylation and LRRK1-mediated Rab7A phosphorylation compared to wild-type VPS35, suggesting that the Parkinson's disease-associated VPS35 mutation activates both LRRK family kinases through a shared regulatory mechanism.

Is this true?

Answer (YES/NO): NO